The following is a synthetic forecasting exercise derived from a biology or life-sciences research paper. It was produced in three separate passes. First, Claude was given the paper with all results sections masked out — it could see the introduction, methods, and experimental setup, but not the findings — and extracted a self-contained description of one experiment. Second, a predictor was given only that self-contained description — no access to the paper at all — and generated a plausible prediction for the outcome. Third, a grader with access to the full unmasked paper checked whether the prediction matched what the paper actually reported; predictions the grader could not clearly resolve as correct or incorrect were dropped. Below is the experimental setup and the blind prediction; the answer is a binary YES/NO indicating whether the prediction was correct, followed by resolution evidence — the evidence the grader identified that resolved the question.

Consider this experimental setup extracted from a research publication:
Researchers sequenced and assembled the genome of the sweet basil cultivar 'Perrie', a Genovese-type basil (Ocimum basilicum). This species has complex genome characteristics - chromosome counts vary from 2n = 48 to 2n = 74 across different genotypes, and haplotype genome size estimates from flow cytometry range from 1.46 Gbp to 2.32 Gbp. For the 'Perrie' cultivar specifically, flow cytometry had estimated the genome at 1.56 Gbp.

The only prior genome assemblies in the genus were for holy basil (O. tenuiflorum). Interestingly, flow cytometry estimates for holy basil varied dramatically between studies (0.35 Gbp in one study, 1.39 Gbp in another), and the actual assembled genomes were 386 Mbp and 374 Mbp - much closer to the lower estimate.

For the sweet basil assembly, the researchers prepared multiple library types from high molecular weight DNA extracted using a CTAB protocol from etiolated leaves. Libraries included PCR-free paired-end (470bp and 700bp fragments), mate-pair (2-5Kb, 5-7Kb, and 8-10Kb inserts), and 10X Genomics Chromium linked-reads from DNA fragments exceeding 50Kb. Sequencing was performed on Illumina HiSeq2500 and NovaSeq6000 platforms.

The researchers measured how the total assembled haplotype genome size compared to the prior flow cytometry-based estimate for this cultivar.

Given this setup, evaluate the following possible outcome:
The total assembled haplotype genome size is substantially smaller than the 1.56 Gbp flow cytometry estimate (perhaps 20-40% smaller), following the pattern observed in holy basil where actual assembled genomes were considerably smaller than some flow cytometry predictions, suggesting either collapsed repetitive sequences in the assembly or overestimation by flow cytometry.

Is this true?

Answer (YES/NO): NO